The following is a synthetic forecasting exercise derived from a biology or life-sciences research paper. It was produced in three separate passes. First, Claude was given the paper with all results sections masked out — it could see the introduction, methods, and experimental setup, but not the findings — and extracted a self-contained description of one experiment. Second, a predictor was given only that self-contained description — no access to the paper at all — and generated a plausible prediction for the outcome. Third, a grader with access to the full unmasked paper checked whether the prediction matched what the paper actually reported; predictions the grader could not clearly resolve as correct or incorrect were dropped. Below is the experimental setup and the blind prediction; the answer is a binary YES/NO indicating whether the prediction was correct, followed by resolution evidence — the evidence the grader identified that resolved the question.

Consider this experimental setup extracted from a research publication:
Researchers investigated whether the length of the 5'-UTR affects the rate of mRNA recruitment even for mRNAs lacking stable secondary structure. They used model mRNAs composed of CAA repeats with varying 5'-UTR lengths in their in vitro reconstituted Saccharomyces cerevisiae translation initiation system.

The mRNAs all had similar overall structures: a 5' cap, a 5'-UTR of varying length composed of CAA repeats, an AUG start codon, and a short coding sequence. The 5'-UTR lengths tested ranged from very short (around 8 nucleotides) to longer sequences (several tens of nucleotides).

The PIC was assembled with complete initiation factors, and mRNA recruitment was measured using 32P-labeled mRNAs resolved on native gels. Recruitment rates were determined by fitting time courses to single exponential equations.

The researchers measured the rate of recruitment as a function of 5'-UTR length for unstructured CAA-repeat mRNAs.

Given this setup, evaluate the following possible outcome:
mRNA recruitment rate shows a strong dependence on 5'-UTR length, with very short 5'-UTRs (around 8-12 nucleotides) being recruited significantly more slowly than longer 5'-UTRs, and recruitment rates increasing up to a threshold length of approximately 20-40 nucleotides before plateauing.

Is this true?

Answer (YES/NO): NO